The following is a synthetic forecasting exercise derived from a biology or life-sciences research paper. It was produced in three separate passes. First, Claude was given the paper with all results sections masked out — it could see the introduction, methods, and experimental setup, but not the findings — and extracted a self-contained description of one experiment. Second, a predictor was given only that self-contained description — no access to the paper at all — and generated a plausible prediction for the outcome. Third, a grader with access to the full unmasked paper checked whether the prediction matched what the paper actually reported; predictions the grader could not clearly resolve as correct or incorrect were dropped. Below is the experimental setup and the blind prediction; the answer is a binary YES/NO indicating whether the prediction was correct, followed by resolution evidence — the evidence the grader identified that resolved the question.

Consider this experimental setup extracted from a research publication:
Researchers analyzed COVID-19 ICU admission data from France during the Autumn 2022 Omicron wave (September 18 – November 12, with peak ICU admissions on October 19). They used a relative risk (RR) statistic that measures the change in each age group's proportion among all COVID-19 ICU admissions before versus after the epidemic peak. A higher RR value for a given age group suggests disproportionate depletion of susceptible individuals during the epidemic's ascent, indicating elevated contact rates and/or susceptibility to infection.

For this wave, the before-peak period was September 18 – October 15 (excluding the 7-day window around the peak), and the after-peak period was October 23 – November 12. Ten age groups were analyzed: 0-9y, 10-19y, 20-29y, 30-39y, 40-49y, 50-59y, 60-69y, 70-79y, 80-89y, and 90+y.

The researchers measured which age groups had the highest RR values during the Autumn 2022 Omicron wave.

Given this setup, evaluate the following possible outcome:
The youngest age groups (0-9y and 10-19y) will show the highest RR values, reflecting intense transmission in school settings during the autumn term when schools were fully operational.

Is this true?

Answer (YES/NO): NO